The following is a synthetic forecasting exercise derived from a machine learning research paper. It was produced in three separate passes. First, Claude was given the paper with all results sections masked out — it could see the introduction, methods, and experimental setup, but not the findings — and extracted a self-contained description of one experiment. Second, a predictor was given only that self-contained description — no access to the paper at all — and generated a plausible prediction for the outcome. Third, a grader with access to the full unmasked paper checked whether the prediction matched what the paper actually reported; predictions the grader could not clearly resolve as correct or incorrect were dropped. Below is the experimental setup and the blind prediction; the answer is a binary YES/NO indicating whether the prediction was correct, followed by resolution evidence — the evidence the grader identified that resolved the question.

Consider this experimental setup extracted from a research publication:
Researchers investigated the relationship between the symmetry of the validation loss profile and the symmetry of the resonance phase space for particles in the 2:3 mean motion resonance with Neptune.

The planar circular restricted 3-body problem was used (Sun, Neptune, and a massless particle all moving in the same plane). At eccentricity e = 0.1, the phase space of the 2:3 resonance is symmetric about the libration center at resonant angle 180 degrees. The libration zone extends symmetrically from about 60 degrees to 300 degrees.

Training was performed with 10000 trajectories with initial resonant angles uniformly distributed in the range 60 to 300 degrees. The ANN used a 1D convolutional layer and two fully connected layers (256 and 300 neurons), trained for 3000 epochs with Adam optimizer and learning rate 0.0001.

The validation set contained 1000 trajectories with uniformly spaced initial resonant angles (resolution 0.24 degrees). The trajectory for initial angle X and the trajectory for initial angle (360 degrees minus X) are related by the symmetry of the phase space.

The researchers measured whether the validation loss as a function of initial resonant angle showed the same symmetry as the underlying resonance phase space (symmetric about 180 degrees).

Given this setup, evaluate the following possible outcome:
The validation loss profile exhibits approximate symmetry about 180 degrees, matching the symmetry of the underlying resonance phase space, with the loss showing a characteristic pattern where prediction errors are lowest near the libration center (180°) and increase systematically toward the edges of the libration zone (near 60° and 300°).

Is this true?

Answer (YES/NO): YES